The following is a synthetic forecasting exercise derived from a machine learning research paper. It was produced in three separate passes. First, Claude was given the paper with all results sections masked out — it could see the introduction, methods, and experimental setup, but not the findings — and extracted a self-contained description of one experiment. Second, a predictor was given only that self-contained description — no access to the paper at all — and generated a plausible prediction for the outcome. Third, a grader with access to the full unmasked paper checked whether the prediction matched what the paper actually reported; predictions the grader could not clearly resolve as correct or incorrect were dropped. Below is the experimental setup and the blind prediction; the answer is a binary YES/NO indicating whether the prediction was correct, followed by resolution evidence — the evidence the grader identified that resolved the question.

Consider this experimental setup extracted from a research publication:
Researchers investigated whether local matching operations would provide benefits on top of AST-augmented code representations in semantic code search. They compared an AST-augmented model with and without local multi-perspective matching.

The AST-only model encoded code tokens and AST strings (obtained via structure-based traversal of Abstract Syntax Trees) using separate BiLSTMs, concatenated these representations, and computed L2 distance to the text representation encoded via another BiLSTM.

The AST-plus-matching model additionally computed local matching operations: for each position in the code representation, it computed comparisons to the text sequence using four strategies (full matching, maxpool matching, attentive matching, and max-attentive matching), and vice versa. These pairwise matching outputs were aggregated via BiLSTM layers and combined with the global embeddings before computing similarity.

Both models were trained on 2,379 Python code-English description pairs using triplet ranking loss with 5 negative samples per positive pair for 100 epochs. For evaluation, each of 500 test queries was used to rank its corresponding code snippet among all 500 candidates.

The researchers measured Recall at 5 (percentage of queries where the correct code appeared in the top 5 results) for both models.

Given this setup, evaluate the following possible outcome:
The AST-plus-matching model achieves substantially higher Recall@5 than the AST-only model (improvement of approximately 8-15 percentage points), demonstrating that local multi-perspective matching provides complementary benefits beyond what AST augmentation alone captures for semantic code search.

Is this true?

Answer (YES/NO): NO